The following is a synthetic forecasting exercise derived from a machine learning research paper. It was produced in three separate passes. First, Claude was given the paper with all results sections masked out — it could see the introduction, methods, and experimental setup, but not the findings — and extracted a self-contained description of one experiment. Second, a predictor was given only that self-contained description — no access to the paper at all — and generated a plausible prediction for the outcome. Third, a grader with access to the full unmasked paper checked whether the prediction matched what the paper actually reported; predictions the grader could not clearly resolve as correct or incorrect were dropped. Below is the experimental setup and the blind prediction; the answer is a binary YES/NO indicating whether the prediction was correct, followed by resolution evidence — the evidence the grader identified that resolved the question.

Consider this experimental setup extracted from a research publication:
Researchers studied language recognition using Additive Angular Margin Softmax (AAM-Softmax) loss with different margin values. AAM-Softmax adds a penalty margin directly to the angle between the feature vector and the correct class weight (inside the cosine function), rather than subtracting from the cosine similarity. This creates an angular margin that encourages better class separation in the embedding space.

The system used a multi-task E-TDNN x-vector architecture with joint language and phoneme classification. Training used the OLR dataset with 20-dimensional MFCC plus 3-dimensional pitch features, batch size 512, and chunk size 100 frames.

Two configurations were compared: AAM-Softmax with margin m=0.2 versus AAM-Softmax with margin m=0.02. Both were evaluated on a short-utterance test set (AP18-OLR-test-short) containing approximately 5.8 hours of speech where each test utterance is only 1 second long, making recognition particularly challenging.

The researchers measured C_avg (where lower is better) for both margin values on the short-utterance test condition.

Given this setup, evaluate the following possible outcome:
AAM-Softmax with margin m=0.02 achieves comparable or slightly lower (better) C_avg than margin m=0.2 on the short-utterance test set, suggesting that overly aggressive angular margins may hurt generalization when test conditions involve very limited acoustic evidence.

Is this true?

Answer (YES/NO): YES